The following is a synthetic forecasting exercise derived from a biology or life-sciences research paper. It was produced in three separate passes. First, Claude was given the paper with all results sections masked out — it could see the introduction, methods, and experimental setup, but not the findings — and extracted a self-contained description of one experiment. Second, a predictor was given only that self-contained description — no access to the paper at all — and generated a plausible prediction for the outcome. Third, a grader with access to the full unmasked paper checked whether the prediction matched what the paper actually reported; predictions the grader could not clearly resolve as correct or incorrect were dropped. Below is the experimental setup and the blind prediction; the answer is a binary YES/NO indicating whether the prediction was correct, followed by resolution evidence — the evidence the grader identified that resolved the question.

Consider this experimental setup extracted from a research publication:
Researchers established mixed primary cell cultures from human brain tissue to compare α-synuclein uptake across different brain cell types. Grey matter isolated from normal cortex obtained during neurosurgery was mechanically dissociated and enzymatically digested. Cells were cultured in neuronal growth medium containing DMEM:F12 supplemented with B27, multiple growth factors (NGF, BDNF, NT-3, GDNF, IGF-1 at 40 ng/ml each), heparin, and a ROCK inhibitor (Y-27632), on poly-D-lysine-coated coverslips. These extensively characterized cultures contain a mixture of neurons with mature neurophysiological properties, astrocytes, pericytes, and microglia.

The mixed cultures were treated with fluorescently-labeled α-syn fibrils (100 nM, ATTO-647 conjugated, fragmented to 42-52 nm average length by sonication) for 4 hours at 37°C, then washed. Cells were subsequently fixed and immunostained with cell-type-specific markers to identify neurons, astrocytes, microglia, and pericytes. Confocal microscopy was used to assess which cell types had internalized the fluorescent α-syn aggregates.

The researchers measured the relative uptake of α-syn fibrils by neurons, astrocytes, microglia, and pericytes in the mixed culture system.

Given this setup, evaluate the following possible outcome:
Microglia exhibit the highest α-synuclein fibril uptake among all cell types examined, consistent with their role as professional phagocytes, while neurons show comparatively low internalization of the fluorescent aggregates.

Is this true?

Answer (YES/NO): YES